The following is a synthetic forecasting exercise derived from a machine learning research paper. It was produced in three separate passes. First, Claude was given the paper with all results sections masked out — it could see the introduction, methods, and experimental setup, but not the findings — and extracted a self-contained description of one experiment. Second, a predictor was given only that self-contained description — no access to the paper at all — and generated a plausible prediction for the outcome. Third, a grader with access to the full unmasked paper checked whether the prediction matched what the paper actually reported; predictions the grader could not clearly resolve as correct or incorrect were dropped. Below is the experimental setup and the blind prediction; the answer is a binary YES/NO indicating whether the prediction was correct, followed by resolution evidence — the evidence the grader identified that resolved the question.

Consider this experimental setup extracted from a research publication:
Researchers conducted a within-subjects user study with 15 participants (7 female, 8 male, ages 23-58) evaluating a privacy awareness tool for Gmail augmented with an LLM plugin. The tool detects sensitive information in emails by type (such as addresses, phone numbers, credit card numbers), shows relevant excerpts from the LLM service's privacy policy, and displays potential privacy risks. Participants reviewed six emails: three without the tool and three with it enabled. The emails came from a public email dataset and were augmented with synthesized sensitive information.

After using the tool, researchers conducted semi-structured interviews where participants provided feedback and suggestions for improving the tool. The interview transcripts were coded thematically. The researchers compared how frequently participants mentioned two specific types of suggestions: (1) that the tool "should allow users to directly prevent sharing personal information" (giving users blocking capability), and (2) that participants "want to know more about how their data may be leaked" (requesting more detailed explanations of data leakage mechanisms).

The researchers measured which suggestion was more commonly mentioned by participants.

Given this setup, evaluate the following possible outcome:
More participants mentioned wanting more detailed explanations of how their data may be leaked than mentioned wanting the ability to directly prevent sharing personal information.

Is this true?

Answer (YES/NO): YES